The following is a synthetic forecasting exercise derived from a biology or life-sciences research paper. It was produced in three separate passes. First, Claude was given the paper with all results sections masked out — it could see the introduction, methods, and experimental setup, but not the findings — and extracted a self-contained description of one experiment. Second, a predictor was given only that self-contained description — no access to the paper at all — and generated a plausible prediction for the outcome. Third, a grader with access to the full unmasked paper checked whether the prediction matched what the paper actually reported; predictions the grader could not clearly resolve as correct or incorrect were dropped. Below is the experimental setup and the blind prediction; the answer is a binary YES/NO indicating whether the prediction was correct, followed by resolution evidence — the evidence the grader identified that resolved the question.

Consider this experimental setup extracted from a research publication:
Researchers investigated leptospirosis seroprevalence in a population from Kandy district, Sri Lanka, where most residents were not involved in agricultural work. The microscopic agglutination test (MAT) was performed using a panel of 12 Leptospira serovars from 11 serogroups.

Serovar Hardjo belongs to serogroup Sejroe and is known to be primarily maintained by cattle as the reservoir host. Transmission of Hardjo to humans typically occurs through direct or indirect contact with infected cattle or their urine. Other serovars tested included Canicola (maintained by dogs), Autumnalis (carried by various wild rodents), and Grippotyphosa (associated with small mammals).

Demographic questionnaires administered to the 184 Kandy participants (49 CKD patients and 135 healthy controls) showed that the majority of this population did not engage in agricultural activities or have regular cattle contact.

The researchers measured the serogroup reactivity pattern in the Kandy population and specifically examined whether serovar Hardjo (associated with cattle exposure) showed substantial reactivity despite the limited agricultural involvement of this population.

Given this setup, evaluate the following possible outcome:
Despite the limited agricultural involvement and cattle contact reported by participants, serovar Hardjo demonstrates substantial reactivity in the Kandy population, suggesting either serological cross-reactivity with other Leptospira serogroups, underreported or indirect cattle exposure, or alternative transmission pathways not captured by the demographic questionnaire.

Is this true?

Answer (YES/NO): YES